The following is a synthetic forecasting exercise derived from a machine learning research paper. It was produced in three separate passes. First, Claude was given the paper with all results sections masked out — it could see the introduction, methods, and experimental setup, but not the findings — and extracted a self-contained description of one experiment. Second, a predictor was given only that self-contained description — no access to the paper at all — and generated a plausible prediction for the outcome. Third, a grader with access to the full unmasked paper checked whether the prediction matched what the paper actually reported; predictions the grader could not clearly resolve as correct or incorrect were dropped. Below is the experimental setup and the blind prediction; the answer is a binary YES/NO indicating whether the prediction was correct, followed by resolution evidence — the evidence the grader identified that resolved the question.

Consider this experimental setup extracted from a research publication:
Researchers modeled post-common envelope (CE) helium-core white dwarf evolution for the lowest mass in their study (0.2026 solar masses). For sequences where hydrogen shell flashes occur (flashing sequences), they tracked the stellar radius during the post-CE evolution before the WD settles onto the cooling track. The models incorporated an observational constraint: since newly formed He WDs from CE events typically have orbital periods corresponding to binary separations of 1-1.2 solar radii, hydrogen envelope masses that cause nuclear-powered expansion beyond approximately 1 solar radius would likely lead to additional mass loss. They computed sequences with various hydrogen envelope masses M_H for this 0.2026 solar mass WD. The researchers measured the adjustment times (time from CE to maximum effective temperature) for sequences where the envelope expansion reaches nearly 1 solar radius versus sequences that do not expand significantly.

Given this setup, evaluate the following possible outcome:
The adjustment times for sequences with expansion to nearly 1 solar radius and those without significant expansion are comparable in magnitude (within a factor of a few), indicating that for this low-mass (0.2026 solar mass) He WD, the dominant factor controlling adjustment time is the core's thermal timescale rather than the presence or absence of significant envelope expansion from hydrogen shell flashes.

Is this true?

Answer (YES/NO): NO